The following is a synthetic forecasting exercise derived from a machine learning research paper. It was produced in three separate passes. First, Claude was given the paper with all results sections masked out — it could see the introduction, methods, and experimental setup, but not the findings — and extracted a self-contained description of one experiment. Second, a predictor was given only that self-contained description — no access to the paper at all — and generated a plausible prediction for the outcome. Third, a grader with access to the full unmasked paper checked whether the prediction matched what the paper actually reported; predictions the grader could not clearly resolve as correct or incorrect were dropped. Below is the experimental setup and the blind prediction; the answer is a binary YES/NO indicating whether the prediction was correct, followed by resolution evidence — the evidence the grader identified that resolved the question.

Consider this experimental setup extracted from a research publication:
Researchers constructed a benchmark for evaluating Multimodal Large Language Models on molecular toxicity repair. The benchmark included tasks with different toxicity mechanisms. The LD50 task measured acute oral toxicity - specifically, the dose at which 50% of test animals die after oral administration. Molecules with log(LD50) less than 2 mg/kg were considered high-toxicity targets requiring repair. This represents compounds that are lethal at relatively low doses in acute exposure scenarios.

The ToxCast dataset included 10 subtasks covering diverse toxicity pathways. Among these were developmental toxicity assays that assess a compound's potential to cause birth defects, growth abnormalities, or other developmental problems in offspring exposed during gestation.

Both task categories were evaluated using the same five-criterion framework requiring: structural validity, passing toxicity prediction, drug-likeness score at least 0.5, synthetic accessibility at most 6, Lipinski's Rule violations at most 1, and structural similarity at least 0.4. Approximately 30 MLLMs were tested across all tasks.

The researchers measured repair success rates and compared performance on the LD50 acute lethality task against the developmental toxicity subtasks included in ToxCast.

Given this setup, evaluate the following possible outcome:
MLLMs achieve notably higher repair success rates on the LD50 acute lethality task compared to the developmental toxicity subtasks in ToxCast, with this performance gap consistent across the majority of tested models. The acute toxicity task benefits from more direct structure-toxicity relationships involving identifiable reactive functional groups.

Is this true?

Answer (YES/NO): NO